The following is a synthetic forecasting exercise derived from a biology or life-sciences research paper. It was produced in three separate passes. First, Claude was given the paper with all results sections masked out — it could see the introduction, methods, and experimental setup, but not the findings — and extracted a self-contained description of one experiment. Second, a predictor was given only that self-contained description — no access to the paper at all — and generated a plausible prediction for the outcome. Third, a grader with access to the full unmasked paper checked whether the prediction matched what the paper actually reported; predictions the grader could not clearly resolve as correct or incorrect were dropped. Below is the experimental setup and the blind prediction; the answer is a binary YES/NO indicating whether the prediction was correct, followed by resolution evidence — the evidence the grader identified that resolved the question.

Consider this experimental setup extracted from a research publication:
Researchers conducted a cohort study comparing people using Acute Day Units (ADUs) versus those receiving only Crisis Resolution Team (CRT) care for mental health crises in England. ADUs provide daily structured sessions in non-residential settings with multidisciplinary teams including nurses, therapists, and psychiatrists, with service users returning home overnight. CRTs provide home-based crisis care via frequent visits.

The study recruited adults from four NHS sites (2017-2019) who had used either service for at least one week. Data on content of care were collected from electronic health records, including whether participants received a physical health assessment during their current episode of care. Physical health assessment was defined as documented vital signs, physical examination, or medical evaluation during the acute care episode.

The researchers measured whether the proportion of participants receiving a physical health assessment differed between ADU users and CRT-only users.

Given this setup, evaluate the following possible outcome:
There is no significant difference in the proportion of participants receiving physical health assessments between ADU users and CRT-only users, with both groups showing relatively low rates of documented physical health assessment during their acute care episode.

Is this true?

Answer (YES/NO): NO